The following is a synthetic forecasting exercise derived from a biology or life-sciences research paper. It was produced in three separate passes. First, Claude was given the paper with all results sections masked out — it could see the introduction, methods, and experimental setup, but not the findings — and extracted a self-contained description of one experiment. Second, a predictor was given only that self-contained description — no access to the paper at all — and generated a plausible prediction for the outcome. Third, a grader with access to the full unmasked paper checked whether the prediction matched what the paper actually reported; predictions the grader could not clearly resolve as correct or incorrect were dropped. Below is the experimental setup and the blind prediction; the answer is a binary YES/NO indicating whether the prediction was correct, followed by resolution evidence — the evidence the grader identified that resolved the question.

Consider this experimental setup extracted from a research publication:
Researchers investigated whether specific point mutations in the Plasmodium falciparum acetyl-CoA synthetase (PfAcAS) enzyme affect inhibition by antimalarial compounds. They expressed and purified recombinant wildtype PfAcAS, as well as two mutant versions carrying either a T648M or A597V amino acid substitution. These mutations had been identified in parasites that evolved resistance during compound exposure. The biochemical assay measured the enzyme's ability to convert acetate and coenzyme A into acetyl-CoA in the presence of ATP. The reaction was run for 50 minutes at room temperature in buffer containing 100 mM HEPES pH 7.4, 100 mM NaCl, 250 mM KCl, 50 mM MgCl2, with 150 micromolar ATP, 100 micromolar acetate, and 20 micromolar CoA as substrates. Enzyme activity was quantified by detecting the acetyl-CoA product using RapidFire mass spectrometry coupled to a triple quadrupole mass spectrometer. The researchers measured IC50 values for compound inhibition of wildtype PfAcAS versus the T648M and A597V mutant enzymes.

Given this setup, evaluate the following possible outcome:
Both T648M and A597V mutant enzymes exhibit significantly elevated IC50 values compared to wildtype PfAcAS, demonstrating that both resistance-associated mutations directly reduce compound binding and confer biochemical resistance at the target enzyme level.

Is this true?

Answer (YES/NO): YES